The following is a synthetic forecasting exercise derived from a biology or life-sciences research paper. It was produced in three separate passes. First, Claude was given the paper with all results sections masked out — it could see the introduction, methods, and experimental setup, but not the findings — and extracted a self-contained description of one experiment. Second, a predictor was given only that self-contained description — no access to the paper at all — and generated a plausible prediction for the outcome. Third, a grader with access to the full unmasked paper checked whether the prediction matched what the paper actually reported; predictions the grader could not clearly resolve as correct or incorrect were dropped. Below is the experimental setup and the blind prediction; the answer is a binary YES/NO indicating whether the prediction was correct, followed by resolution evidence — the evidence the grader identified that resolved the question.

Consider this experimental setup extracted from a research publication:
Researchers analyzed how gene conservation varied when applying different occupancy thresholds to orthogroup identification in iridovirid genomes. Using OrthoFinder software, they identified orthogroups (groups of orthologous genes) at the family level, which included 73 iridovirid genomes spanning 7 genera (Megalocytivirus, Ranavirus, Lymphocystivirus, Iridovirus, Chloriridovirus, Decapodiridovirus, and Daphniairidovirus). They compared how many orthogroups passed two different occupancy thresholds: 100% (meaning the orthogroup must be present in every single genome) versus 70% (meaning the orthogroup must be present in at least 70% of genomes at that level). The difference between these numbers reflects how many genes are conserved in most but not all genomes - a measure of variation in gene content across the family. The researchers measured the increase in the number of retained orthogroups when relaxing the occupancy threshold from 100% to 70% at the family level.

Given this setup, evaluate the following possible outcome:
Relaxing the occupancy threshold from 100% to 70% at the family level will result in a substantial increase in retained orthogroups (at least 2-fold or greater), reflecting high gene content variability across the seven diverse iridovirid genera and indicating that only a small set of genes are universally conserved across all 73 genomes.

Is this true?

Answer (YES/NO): YES